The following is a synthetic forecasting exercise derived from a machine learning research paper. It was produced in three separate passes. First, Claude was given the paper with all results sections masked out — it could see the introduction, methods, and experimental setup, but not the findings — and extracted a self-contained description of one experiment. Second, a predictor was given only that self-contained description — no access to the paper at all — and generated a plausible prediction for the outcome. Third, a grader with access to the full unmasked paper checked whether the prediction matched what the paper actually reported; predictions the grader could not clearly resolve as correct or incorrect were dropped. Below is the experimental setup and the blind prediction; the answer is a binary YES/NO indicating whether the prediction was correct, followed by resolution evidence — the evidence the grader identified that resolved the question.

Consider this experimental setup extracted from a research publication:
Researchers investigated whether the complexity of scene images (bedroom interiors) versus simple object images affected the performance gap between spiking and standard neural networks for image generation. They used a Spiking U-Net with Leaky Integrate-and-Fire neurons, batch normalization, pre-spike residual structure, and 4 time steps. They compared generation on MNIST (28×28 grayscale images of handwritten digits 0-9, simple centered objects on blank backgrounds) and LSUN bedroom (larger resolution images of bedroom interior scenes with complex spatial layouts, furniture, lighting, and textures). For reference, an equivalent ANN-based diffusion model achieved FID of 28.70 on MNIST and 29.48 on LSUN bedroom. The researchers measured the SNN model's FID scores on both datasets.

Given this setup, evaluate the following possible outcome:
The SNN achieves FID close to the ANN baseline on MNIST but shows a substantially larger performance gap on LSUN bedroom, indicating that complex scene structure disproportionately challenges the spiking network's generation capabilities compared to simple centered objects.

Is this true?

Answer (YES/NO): YES